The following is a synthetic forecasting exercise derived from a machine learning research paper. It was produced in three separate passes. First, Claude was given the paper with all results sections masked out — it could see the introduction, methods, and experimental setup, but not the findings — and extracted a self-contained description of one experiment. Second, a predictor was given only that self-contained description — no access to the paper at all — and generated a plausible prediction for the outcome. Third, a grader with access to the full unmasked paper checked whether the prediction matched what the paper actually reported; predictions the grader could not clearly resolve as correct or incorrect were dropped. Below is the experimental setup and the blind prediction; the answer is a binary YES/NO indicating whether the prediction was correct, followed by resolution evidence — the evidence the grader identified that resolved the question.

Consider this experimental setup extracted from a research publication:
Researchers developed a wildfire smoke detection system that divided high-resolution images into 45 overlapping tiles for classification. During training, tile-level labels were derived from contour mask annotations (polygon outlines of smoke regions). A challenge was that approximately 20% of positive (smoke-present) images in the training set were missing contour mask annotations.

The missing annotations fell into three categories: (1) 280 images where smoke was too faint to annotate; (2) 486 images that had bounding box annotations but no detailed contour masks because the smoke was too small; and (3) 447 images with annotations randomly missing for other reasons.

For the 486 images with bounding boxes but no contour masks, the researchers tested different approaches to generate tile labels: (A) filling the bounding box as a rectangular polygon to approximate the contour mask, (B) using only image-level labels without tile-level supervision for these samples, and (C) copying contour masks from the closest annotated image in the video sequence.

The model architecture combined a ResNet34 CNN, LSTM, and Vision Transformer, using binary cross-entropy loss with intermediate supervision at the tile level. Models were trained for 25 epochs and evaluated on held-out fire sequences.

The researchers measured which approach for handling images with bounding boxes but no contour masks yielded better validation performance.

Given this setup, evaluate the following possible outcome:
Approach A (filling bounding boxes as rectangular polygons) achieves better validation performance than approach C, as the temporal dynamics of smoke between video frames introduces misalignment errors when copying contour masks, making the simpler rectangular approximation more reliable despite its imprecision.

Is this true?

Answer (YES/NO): YES